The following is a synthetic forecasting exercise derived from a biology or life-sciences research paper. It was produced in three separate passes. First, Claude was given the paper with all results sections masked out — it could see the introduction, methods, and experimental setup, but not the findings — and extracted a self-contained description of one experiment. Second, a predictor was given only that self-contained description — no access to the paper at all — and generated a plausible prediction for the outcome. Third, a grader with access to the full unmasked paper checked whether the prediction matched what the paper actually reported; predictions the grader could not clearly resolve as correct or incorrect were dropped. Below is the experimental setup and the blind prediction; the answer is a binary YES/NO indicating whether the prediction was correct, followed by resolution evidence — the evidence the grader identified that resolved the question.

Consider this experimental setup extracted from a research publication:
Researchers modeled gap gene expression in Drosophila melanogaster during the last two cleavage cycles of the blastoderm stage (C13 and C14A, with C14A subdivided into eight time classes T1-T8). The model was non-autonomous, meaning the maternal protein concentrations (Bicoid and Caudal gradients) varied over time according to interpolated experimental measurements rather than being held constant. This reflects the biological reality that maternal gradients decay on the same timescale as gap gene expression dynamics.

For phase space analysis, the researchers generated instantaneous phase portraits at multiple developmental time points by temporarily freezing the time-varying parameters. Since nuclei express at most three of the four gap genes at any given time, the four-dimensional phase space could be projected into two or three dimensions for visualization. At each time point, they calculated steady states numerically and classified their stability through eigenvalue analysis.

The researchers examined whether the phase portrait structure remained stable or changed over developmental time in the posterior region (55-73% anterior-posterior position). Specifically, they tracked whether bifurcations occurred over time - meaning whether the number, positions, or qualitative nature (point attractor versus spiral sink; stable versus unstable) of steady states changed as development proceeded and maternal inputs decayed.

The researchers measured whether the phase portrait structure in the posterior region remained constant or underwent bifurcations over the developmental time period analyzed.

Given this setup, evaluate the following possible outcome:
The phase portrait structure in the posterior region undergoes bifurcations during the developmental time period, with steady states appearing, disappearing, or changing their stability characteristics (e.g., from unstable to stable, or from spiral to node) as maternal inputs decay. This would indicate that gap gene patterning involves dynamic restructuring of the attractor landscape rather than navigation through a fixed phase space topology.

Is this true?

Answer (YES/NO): NO